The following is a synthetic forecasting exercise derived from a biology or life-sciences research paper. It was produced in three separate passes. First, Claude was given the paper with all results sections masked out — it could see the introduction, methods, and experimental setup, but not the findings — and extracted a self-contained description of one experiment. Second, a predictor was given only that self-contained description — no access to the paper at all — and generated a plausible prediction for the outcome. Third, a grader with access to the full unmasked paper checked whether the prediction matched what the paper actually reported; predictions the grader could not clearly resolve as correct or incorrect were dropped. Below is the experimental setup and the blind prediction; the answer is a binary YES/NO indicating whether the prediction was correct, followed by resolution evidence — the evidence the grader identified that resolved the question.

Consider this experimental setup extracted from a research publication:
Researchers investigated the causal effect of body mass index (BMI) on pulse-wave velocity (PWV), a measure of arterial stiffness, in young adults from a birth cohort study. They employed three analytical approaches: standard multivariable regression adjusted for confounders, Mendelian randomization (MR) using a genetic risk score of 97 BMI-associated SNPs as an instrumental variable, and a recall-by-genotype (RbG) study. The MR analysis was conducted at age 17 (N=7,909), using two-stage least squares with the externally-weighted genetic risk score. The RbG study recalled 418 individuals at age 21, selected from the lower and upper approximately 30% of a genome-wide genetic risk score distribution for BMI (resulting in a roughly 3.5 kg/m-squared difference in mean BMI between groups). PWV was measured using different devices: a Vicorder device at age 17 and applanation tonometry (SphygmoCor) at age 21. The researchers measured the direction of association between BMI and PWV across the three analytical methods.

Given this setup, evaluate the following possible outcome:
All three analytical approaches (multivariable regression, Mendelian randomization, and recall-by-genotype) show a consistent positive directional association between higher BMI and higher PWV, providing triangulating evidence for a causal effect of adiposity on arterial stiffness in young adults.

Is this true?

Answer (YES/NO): NO